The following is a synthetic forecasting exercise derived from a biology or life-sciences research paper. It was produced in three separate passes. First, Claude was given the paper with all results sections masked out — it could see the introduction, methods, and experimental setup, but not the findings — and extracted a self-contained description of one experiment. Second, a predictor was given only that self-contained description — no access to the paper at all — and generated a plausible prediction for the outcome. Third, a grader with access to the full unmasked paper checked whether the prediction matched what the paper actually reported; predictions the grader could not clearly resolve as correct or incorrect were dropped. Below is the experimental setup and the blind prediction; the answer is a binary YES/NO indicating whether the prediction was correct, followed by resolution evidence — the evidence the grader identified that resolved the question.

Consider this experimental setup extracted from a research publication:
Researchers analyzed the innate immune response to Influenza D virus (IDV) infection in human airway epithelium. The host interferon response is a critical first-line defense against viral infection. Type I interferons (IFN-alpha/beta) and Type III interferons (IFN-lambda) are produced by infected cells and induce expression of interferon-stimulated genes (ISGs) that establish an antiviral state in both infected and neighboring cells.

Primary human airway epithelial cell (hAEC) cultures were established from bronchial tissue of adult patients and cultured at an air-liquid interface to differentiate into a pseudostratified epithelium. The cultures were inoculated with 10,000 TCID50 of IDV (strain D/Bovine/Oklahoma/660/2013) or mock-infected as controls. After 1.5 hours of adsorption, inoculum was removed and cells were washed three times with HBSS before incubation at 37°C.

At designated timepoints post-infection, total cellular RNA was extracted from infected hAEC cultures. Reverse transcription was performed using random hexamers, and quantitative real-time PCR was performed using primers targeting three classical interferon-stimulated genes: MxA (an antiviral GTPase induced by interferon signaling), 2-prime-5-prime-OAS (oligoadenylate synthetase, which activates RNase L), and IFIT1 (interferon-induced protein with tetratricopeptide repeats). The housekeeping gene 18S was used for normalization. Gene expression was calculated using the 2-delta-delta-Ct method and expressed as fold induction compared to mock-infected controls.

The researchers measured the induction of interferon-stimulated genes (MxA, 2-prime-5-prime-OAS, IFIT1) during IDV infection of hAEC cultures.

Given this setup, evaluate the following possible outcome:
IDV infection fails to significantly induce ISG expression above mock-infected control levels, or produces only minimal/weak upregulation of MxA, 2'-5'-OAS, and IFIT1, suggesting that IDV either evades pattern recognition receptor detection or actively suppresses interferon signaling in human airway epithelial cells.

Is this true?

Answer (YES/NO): YES